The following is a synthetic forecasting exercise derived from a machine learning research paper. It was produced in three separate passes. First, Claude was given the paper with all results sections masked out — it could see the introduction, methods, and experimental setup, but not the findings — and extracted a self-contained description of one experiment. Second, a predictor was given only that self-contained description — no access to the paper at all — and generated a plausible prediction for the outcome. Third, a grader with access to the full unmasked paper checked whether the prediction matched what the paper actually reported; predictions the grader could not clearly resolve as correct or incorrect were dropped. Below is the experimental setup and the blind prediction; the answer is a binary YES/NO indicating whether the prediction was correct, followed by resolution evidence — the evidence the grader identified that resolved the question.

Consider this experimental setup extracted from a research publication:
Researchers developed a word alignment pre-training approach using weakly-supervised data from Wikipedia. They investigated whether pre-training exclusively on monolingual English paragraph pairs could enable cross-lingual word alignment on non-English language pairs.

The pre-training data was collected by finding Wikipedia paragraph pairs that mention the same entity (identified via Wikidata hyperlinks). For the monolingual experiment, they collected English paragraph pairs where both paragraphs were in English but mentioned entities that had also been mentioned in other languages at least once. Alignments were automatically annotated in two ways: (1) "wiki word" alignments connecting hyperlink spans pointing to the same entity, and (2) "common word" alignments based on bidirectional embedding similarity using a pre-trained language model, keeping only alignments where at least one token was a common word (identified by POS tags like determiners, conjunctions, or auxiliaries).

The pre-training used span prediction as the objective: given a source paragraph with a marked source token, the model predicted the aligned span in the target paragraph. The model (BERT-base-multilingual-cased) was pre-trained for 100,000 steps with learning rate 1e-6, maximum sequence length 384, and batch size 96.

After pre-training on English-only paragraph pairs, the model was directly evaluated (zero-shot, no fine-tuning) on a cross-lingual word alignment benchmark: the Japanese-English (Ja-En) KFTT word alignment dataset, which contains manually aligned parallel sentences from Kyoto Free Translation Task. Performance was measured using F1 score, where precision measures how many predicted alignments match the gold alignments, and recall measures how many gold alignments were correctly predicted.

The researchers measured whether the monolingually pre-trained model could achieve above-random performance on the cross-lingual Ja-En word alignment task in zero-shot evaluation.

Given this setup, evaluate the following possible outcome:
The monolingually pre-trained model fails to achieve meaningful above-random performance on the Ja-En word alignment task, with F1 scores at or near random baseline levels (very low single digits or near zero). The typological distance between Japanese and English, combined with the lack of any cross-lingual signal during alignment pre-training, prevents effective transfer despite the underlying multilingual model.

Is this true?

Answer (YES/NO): NO